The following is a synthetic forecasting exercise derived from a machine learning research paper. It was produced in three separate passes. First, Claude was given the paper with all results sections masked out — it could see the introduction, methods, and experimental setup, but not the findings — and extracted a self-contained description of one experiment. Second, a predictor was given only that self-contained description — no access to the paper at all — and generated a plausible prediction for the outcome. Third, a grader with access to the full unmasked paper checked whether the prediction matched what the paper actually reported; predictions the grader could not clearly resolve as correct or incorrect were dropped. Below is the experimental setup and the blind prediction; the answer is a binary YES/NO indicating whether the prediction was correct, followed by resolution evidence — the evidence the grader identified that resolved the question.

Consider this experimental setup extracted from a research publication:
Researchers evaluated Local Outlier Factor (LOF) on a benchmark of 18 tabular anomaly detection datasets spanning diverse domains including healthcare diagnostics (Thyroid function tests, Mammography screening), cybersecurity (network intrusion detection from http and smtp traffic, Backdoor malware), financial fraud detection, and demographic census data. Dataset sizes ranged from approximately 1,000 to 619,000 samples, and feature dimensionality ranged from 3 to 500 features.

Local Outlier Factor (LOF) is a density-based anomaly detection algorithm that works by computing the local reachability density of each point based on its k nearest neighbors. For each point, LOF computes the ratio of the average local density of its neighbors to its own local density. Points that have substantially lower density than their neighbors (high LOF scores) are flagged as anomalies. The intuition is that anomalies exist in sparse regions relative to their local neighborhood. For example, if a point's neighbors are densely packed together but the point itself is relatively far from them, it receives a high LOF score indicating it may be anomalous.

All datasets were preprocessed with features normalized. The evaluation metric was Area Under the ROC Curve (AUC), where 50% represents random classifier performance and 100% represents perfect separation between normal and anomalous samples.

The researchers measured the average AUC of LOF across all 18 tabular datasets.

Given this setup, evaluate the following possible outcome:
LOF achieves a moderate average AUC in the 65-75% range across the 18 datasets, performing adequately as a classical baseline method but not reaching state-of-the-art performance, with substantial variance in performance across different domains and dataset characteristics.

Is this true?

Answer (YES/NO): NO